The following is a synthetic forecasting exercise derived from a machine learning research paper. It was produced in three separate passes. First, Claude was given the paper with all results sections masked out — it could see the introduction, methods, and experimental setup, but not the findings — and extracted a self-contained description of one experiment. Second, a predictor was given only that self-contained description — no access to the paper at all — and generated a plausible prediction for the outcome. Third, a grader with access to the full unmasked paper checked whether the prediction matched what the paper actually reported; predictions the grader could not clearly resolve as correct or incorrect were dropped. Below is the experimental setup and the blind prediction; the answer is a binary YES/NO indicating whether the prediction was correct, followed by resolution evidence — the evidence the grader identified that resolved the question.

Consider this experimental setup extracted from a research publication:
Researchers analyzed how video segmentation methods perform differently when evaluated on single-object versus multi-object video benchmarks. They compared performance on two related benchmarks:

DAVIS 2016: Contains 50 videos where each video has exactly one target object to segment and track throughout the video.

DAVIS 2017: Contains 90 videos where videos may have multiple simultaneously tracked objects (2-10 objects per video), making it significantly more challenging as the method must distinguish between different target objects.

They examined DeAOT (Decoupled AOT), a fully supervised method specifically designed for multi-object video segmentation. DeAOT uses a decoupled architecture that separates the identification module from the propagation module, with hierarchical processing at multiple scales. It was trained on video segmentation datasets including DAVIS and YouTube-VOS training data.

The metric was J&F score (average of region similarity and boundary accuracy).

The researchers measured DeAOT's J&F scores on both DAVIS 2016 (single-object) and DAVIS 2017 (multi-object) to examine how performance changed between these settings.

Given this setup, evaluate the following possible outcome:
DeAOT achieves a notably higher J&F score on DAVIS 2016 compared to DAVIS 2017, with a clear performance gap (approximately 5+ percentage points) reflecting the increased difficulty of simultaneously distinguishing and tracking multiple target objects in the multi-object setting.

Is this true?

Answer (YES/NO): YES